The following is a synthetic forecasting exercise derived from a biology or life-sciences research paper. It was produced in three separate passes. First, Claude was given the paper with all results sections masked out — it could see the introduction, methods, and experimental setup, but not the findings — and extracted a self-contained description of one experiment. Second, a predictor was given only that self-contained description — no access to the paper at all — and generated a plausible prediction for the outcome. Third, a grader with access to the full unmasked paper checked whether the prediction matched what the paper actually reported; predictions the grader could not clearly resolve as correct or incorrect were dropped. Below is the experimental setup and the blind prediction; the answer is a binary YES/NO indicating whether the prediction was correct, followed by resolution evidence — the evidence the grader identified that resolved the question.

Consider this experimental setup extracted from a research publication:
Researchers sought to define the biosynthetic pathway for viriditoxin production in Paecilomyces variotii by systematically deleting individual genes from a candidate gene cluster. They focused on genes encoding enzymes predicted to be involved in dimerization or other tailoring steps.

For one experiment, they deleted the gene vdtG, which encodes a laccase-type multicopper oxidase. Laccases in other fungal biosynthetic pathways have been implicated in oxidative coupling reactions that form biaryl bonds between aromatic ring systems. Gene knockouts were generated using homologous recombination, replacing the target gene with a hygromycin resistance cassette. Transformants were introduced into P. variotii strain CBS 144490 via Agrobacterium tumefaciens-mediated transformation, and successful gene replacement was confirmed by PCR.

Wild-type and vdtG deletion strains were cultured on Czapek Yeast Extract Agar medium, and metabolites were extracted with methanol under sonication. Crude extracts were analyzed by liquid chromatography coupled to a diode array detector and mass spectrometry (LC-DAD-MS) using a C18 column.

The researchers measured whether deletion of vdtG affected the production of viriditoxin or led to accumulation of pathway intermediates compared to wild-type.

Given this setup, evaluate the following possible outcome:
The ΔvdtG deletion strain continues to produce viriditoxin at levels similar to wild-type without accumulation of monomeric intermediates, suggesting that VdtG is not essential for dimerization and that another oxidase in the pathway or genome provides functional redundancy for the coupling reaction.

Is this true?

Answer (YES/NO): NO